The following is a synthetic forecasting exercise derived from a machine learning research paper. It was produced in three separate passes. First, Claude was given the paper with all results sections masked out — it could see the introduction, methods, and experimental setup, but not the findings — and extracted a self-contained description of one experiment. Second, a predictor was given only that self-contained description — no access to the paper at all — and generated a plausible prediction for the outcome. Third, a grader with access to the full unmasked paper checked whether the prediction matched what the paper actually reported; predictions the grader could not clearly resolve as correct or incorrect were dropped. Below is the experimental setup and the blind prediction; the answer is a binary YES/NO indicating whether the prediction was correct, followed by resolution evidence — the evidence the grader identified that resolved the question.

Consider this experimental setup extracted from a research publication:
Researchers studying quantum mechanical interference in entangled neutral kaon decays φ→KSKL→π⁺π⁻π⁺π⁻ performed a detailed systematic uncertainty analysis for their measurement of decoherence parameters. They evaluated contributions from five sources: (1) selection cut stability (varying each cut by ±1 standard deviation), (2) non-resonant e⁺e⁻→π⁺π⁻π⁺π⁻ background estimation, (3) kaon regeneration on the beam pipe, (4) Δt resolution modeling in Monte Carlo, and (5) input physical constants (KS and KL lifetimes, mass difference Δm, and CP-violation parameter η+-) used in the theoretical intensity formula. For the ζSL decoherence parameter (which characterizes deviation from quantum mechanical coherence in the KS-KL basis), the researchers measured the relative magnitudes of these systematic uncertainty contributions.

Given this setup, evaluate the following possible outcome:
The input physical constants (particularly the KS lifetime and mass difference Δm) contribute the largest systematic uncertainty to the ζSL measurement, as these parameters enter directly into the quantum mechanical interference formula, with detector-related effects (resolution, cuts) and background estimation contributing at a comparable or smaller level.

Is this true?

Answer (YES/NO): NO